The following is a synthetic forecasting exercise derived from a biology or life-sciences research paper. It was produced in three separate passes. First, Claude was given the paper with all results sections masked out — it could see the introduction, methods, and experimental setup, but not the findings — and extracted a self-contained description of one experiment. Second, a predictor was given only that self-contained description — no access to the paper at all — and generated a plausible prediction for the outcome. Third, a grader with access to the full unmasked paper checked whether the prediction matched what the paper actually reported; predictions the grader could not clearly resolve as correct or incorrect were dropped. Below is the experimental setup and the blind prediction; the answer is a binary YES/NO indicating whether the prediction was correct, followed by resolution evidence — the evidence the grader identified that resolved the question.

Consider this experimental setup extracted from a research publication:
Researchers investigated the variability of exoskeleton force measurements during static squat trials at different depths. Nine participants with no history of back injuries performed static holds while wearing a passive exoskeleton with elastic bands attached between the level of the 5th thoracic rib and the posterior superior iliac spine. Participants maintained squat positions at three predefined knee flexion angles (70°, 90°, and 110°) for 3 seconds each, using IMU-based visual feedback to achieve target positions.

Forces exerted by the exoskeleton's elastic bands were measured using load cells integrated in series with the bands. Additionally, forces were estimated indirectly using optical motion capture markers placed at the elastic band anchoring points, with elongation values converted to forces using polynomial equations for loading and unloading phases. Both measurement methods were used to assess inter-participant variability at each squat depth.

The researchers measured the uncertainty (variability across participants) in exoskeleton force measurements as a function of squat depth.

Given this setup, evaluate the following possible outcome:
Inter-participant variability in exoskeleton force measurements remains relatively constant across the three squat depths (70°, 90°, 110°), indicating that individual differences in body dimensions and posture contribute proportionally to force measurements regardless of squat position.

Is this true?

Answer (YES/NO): NO